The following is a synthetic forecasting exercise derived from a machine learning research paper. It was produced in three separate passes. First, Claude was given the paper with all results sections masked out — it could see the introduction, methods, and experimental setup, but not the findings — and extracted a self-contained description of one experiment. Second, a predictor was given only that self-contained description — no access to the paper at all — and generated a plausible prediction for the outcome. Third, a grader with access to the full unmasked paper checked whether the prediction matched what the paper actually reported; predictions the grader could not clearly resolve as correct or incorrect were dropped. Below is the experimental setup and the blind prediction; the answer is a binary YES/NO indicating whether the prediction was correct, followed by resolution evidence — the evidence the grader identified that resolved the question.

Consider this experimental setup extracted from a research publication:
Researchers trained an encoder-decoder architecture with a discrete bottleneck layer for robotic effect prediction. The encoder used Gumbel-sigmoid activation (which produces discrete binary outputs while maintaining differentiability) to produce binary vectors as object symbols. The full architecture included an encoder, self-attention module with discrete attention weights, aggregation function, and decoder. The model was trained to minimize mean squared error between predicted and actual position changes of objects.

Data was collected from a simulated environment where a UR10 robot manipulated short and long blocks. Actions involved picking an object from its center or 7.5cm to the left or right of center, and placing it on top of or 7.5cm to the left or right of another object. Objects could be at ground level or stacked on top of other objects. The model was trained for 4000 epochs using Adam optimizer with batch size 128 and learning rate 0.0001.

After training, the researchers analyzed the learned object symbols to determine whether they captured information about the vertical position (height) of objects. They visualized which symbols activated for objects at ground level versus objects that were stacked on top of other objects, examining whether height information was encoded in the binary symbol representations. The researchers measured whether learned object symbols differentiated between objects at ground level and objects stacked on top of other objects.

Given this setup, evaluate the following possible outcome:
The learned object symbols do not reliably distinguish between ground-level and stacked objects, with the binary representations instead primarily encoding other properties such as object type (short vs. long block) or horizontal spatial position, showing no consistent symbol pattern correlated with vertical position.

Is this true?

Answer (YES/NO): NO